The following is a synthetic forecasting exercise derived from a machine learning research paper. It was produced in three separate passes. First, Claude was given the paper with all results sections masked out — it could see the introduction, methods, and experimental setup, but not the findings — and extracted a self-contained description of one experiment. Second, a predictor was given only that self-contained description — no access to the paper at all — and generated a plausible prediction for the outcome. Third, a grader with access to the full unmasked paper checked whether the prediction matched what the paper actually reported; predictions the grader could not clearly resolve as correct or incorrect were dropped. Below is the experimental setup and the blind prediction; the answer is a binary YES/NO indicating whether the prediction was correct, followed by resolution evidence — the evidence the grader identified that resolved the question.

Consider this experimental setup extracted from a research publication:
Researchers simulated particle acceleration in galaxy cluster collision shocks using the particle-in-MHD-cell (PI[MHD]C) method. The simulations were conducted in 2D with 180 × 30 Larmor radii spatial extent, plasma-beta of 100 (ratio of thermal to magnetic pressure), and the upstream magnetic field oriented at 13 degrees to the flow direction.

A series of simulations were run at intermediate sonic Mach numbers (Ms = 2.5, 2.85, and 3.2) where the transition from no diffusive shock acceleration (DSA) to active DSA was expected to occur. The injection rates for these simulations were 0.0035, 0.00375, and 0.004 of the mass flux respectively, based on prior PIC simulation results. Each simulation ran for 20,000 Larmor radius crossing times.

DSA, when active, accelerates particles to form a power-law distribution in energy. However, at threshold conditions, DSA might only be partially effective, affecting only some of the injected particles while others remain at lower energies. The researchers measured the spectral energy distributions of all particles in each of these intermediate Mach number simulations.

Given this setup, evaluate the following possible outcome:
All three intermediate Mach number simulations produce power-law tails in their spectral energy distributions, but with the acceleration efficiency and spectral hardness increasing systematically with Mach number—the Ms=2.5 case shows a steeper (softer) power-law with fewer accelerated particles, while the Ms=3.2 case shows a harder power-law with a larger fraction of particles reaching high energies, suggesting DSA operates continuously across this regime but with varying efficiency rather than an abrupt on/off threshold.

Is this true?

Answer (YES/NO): NO